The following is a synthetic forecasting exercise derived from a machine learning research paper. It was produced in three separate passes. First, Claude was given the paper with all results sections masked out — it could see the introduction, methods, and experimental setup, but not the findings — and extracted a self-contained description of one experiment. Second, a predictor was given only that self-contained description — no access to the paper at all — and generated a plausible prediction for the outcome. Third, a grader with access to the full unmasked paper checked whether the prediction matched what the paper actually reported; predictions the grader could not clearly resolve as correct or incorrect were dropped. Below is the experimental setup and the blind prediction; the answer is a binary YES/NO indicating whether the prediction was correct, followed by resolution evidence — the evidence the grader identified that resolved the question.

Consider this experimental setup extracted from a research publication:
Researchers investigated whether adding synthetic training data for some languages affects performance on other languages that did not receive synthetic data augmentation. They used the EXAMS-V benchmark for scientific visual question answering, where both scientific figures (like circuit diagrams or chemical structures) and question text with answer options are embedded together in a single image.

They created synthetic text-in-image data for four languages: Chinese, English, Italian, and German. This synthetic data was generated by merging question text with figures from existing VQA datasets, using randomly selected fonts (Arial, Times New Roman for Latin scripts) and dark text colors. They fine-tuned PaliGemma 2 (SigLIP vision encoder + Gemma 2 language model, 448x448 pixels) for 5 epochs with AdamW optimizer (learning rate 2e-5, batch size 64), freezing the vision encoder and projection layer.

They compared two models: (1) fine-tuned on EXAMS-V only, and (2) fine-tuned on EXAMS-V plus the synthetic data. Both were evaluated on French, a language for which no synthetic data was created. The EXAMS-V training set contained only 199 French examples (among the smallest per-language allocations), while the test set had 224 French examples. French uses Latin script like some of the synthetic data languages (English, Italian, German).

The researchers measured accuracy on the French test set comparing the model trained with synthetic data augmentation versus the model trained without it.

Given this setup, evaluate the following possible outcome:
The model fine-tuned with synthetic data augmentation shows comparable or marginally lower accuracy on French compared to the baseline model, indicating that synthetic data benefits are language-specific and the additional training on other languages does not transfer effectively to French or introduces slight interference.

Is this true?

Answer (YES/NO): NO